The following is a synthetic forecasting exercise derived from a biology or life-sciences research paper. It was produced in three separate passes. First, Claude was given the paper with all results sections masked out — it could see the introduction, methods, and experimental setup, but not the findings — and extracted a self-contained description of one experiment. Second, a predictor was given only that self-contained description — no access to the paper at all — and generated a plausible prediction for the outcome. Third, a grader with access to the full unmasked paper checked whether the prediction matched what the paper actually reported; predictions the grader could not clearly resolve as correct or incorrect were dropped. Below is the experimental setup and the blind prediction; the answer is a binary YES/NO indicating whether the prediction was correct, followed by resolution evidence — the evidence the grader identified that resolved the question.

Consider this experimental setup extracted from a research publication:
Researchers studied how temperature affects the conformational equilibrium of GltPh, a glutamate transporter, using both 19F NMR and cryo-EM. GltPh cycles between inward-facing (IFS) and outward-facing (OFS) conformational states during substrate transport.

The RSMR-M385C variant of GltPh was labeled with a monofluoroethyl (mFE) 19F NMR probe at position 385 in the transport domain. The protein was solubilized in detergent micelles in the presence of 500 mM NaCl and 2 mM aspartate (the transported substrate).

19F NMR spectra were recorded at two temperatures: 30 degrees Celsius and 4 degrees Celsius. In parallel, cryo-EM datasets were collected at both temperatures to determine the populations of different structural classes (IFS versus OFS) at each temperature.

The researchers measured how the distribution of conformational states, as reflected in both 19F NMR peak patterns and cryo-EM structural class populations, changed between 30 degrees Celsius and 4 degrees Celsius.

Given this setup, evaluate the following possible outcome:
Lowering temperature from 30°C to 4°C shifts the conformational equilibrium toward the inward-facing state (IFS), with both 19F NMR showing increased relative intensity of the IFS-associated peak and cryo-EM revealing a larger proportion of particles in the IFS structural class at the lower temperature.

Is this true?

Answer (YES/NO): NO